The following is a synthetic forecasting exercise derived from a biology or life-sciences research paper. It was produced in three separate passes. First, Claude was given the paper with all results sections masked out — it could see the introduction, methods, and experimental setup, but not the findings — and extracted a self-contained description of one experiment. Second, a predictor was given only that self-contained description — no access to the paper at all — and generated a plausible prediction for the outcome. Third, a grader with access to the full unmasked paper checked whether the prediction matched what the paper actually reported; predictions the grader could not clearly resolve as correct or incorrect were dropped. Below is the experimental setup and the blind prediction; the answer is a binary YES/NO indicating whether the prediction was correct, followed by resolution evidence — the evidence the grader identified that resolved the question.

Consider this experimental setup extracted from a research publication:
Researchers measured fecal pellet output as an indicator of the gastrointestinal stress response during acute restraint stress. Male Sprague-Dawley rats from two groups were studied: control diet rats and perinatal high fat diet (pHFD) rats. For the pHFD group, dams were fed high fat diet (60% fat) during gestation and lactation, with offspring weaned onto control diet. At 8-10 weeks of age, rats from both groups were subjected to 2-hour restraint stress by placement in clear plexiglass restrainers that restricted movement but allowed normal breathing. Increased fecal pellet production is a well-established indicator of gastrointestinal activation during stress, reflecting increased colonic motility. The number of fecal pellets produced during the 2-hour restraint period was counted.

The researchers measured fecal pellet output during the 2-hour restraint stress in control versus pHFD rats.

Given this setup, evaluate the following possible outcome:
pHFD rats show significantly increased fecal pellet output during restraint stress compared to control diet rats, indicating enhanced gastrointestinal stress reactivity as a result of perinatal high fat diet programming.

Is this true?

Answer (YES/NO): YES